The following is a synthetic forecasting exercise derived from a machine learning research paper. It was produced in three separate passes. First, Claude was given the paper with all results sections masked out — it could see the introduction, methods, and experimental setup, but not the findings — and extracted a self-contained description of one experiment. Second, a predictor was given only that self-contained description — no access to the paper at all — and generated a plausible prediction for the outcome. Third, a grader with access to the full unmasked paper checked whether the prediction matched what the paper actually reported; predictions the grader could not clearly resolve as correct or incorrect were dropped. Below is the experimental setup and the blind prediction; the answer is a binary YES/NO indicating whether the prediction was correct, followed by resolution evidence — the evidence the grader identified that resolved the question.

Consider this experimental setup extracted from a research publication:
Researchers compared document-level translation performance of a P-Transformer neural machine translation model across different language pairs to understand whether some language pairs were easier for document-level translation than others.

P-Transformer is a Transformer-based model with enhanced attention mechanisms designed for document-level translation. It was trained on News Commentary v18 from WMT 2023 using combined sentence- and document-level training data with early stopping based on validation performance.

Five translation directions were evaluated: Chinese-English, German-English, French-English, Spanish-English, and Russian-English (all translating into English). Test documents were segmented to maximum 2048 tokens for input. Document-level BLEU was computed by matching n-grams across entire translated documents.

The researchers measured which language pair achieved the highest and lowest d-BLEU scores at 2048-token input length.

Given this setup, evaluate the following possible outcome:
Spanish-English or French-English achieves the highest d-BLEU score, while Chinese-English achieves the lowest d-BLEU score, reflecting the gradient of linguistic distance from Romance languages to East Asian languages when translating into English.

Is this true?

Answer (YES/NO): YES